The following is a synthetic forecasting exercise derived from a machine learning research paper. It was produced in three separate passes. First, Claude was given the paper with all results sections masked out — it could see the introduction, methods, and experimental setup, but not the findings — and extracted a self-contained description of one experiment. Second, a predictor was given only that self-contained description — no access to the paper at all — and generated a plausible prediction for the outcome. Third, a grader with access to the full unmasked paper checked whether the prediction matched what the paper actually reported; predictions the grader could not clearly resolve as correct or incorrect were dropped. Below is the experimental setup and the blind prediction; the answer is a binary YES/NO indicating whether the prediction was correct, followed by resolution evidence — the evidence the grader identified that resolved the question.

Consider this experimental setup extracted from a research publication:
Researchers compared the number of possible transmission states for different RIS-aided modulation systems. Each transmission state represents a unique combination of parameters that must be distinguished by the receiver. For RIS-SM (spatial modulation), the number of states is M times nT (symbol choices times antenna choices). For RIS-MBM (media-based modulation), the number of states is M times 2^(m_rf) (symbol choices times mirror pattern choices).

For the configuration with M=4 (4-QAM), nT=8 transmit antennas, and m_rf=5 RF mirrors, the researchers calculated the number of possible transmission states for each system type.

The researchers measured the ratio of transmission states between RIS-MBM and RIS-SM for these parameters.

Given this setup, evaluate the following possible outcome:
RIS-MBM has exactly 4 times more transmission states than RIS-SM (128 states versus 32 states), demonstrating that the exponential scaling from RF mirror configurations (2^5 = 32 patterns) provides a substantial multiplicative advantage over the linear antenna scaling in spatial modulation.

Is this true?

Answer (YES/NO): YES